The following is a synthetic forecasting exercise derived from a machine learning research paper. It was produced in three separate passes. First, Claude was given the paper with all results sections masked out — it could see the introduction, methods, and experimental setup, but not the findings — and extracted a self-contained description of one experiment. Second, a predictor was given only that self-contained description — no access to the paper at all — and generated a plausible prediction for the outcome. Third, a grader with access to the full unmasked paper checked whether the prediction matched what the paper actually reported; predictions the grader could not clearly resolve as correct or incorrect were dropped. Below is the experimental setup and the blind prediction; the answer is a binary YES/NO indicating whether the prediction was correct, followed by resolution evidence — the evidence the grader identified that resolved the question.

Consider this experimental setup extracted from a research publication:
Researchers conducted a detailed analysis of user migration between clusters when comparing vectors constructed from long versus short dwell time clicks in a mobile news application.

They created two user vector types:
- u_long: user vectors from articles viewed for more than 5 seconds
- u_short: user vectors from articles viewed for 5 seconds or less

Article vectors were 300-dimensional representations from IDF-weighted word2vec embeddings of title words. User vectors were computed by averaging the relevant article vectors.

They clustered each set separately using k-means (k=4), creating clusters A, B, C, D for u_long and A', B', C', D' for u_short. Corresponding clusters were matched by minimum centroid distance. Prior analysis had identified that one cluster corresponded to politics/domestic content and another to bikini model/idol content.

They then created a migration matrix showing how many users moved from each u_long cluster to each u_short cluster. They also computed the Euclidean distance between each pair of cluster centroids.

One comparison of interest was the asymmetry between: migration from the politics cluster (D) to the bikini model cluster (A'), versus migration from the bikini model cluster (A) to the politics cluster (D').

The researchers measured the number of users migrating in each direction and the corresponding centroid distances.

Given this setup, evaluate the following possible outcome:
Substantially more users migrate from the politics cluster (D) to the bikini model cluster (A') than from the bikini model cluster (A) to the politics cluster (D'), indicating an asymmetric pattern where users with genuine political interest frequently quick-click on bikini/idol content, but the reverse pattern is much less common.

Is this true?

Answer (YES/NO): NO